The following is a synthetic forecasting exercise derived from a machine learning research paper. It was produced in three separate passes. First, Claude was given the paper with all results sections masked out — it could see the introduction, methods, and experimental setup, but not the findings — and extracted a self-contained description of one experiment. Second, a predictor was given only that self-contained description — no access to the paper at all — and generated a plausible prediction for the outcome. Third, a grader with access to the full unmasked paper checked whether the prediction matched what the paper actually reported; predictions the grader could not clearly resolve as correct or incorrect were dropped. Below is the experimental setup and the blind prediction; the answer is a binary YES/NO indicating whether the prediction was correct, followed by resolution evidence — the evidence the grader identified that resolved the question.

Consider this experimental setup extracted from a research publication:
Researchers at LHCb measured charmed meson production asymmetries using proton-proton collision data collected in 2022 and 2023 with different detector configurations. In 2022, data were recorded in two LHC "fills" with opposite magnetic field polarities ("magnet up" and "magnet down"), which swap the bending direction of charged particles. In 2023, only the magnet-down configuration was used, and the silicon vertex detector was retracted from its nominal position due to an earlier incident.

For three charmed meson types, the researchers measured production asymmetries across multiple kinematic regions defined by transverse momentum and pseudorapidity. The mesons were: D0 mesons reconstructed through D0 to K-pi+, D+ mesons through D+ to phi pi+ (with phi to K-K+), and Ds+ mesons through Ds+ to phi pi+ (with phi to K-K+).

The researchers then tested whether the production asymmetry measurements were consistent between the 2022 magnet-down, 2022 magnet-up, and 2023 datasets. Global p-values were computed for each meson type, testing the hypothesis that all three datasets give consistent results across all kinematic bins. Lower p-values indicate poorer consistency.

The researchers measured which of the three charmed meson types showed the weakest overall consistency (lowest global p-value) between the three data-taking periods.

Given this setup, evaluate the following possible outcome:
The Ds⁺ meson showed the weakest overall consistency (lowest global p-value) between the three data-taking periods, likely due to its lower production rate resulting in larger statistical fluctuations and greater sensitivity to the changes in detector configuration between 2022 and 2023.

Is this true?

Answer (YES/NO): YES